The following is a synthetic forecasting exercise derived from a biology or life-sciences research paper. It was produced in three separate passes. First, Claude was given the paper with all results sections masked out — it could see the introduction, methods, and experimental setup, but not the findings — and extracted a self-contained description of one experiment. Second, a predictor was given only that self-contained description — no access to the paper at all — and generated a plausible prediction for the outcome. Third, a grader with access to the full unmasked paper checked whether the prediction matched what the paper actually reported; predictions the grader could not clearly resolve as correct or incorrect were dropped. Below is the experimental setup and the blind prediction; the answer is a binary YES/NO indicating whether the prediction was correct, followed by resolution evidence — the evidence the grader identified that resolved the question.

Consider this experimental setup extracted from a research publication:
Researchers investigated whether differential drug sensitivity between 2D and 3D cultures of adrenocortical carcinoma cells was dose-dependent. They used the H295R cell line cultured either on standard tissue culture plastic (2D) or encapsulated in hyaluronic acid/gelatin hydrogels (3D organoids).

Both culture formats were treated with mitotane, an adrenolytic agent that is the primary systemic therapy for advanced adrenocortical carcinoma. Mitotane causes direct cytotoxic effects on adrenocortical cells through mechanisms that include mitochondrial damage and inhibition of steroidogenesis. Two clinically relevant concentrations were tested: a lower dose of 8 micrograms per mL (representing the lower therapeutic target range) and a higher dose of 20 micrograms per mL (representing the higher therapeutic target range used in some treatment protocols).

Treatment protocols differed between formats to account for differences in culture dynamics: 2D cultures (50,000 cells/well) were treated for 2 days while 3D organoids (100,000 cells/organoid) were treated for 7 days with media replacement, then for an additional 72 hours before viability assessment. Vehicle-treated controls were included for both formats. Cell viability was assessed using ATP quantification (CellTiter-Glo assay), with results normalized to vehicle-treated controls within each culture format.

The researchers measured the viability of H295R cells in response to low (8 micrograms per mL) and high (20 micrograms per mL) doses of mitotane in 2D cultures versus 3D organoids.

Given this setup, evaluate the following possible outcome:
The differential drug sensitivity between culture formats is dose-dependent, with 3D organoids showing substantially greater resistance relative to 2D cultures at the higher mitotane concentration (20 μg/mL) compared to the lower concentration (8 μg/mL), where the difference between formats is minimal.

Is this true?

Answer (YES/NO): NO